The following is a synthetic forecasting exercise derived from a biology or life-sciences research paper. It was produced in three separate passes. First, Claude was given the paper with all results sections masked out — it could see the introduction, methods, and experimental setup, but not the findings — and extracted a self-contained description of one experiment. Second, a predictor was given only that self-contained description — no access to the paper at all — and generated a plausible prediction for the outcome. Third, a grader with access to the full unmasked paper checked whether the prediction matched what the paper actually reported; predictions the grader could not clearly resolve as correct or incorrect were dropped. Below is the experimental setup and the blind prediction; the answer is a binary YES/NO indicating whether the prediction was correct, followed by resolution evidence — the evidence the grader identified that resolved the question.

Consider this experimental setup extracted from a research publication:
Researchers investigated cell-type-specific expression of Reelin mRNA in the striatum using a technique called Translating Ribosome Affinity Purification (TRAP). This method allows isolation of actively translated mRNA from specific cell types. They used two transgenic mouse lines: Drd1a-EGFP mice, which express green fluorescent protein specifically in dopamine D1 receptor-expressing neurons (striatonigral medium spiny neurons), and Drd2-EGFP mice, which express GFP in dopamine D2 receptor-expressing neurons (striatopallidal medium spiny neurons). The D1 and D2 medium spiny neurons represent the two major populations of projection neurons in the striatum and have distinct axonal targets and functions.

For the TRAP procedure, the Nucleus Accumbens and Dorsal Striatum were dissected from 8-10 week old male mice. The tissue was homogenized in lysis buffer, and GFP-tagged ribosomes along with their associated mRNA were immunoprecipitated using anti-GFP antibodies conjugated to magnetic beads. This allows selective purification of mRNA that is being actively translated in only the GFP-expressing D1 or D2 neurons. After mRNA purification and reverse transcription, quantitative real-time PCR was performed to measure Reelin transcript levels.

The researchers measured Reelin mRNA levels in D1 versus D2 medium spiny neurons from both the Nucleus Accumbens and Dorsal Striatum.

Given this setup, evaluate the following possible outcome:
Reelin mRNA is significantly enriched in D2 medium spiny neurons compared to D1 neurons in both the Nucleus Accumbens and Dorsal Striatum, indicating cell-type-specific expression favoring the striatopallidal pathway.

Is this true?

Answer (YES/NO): NO